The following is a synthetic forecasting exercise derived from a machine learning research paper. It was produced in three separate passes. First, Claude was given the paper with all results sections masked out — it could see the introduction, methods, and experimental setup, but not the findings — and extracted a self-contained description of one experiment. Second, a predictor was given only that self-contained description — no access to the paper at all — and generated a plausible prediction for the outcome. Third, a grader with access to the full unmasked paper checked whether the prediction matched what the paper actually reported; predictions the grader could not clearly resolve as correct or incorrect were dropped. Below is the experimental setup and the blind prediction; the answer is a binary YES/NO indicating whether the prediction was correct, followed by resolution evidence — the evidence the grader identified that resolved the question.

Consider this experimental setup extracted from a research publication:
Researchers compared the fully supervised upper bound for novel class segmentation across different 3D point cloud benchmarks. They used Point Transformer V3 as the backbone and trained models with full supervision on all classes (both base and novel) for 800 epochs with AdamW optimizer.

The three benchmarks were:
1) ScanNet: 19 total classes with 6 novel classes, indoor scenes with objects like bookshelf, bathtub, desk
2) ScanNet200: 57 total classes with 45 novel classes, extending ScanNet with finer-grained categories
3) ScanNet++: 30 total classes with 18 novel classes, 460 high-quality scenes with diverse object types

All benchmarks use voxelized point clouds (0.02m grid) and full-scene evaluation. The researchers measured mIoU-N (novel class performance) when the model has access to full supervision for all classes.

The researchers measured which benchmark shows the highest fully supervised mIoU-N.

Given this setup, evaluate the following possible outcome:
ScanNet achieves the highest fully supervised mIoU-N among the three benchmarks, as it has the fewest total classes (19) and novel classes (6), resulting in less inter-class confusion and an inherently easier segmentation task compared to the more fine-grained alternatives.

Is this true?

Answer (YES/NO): YES